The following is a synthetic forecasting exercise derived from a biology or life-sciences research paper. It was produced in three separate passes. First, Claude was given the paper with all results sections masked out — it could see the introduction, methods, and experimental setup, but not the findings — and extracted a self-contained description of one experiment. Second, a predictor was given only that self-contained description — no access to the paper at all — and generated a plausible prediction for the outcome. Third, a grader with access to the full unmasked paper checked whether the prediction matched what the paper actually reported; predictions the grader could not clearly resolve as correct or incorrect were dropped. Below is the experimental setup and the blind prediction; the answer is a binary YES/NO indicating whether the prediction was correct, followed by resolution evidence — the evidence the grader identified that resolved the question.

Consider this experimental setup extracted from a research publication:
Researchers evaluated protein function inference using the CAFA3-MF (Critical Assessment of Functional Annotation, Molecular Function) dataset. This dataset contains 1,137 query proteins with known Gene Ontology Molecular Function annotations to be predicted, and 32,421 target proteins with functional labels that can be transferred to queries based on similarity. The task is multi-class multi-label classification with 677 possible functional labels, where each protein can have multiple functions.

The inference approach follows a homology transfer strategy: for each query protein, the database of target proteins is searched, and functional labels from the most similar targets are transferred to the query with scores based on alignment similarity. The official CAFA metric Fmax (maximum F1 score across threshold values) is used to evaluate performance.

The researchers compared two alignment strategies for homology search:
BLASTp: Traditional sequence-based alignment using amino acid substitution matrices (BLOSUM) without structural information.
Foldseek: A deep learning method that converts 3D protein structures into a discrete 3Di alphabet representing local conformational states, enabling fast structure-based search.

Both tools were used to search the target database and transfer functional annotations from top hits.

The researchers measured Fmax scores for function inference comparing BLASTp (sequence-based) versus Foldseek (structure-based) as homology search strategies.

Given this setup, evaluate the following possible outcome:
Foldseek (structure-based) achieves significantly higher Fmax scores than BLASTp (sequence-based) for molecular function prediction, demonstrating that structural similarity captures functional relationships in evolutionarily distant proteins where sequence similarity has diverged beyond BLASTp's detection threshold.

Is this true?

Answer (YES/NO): NO